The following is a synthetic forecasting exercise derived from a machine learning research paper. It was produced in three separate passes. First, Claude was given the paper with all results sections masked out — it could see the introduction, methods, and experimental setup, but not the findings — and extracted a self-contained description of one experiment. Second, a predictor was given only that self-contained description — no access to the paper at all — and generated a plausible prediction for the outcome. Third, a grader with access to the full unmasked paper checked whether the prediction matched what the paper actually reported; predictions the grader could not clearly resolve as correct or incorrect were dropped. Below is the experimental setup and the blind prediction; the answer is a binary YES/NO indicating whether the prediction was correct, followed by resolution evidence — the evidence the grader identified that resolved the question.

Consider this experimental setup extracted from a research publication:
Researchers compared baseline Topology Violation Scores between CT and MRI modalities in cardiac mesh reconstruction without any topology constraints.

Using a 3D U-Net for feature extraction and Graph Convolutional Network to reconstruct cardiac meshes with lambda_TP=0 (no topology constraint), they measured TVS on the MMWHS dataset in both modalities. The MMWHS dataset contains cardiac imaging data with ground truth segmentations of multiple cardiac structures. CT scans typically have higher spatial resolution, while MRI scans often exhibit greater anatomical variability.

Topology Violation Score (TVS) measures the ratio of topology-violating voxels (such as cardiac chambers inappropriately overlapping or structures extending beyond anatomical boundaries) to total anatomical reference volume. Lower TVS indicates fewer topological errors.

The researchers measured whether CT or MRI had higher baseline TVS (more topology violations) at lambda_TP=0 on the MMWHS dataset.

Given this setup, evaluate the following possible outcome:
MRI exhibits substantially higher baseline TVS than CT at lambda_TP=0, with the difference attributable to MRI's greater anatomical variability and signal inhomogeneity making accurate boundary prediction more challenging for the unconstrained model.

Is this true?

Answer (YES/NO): NO